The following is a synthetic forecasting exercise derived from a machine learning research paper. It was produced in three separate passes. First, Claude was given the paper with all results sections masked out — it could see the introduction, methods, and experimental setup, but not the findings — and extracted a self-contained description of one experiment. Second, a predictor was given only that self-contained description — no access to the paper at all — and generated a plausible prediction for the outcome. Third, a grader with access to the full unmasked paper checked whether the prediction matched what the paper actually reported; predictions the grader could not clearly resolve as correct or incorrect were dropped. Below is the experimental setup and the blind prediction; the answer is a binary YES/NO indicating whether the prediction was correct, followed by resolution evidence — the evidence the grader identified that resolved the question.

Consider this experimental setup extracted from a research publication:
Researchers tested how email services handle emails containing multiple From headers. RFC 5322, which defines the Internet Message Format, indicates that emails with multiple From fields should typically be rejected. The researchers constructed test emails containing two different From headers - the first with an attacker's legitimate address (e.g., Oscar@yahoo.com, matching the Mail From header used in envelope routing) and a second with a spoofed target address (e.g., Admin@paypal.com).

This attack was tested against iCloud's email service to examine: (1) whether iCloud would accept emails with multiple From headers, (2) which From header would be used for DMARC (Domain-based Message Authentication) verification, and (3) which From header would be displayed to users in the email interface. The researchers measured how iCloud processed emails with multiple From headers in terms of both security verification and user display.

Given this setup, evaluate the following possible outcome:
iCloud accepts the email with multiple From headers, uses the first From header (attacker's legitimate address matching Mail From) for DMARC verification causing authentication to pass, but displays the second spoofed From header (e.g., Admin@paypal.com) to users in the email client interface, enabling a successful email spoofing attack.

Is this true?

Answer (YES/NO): YES